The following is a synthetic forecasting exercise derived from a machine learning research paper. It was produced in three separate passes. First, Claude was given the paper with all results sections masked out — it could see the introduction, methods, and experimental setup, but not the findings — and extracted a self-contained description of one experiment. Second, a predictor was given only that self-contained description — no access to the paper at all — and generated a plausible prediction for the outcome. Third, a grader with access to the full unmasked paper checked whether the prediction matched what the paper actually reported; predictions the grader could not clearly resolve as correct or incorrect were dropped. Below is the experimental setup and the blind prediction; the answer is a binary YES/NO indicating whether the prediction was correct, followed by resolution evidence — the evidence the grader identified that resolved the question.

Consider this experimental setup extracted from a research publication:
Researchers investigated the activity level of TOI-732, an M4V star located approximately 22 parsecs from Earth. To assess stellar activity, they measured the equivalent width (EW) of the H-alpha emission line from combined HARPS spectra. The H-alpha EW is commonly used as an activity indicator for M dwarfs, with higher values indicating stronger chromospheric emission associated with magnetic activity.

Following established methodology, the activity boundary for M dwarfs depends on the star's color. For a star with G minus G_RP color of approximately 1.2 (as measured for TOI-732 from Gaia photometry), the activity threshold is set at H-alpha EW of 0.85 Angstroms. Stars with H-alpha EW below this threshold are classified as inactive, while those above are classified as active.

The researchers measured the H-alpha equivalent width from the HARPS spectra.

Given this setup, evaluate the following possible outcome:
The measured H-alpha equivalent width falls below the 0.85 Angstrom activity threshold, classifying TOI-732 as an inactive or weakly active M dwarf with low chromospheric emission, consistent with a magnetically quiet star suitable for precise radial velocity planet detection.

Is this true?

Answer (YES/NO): YES